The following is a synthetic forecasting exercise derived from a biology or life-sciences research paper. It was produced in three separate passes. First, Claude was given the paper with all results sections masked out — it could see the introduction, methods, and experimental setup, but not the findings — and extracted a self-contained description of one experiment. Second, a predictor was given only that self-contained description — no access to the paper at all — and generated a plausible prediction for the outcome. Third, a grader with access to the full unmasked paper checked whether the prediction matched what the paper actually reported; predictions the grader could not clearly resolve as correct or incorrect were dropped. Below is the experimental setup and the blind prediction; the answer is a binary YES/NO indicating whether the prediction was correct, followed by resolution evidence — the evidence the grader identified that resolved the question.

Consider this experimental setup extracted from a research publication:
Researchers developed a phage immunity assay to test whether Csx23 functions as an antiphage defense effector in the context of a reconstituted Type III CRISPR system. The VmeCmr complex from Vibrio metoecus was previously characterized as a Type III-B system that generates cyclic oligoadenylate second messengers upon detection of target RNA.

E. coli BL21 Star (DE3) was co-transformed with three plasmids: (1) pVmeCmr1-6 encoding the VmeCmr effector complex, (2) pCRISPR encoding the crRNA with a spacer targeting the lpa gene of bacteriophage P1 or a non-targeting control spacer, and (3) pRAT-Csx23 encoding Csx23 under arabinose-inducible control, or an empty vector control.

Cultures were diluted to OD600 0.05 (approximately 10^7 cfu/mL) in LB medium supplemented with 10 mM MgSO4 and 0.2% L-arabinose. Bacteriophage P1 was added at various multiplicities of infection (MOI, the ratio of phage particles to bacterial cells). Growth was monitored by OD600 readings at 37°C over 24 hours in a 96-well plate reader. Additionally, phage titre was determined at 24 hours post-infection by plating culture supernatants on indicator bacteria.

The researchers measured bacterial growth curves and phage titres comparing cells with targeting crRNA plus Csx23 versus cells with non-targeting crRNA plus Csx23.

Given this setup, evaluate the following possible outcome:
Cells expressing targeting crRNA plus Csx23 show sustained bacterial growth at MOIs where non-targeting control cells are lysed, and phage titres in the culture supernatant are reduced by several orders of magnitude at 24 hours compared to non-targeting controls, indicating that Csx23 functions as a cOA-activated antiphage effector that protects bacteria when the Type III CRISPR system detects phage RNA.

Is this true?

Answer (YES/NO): YES